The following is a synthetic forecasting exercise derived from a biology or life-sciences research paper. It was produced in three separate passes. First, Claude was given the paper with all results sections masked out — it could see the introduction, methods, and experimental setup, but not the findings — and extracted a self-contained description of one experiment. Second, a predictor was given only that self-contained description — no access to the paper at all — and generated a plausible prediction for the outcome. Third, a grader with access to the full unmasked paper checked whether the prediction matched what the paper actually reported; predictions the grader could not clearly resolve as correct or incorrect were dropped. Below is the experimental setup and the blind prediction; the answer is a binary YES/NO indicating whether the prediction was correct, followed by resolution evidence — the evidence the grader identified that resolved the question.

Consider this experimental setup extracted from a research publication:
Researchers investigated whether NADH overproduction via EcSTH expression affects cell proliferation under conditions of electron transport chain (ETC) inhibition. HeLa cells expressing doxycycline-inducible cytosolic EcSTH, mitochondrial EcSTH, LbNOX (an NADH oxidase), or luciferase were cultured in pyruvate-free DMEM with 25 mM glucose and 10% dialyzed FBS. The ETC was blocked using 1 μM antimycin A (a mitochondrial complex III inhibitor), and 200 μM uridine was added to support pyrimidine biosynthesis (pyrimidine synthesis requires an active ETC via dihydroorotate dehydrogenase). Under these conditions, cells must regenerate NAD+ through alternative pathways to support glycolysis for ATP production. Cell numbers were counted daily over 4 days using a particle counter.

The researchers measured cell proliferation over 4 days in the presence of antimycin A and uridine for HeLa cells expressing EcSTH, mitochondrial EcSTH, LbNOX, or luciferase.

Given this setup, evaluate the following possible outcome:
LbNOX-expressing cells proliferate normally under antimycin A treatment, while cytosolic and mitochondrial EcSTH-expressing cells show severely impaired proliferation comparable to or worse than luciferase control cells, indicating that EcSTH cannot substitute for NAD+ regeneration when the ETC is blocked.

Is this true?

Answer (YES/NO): YES